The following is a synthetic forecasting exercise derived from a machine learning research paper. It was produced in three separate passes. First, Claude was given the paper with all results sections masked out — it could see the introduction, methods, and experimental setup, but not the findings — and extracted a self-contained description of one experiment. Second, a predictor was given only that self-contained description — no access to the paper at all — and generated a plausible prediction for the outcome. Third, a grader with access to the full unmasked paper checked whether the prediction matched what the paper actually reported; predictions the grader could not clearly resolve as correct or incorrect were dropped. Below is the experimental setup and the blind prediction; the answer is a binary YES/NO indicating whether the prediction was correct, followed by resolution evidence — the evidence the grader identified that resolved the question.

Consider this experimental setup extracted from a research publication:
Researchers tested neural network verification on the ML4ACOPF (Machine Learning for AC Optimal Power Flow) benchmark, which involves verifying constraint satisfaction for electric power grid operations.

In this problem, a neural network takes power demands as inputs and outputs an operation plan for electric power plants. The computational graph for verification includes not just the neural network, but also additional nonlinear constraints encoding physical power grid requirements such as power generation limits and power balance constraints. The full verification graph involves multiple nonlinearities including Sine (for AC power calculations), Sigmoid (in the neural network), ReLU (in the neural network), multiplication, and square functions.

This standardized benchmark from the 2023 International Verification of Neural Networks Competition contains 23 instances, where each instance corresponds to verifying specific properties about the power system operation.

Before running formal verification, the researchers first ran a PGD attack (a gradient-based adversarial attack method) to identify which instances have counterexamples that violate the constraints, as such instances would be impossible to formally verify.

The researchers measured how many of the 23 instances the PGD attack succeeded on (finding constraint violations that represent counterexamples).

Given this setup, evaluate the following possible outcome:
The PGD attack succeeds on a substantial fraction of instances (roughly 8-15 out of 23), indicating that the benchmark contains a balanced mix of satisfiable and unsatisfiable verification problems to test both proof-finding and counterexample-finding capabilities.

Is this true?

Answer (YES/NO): NO